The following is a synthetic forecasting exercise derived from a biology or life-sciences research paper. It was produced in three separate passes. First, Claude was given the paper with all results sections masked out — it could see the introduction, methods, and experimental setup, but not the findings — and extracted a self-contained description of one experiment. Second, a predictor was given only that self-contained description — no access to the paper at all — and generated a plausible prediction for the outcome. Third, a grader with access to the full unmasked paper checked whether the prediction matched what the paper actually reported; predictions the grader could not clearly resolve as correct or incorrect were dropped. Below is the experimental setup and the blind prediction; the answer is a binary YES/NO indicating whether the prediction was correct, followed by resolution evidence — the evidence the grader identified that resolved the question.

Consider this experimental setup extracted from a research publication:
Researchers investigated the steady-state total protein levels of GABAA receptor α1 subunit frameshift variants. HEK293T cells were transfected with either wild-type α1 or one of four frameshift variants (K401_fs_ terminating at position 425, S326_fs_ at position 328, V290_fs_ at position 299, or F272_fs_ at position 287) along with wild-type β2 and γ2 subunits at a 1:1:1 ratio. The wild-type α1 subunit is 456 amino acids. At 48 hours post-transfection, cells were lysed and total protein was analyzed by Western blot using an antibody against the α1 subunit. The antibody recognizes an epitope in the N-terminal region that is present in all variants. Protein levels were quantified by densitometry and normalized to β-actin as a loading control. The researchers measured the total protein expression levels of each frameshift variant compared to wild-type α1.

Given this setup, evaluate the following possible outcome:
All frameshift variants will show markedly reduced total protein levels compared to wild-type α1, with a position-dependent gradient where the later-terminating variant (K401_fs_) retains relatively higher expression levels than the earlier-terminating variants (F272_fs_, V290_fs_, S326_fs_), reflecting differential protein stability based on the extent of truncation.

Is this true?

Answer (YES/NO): NO